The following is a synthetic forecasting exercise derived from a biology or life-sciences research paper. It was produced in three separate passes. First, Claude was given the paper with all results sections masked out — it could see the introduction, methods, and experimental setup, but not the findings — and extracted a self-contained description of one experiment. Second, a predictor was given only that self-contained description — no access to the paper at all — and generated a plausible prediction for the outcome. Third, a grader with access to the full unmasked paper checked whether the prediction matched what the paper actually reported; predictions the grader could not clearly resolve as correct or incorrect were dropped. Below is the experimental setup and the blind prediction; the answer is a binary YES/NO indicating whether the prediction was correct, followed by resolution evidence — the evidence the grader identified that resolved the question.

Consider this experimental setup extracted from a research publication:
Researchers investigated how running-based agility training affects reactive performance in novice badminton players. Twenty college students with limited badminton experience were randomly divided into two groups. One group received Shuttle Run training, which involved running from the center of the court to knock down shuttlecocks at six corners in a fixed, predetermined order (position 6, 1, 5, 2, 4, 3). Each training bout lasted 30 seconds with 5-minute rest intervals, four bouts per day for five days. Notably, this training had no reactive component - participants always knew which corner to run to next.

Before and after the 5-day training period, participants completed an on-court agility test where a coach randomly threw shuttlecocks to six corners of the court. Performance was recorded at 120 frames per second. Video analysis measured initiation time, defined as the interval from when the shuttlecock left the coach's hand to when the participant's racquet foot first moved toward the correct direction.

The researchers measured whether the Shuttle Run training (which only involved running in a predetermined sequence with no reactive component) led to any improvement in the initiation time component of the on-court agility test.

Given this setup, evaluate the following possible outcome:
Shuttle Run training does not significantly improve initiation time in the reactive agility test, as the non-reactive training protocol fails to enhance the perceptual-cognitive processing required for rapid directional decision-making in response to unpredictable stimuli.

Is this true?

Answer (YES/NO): YES